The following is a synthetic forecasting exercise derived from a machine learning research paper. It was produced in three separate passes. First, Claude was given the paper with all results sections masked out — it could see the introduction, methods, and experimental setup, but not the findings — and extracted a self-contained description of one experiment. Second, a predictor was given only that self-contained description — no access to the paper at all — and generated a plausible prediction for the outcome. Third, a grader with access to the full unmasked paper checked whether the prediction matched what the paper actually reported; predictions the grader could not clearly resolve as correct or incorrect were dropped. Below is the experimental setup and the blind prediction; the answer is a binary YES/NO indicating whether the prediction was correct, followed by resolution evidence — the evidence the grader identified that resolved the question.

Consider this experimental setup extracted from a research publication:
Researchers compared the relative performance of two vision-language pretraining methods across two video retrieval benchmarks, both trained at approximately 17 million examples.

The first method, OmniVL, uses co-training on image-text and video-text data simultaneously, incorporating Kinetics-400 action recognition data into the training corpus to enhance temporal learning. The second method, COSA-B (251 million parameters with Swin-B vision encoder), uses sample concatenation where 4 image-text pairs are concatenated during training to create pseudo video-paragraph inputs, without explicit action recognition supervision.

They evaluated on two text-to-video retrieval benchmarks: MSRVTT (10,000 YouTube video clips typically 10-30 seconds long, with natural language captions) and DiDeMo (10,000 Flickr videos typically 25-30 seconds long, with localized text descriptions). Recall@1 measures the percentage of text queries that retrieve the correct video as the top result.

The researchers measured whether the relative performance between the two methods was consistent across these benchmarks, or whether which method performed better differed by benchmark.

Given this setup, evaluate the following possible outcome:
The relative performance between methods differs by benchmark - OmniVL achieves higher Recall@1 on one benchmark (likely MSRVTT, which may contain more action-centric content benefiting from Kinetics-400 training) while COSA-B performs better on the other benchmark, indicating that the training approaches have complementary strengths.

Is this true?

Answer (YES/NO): YES